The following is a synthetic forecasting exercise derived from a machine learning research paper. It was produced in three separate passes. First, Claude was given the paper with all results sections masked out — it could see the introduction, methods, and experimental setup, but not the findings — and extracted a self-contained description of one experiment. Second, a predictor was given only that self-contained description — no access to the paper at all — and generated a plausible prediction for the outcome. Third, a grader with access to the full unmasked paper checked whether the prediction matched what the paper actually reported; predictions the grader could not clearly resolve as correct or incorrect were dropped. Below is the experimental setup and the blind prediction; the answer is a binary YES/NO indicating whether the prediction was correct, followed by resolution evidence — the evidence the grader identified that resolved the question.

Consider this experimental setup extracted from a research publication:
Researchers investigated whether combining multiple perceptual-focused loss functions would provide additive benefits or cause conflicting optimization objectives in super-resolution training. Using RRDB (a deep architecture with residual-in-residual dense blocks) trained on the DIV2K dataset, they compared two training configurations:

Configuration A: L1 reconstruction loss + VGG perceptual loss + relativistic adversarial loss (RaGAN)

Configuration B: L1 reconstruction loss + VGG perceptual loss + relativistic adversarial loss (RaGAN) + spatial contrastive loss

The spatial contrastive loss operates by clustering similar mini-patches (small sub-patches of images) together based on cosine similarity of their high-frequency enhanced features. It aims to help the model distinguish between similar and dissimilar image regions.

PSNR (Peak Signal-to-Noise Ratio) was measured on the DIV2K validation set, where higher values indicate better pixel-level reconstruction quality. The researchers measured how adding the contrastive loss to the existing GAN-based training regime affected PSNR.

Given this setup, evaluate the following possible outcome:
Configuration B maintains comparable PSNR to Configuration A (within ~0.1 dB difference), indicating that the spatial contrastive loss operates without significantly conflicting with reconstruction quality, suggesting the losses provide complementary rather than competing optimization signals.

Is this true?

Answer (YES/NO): NO